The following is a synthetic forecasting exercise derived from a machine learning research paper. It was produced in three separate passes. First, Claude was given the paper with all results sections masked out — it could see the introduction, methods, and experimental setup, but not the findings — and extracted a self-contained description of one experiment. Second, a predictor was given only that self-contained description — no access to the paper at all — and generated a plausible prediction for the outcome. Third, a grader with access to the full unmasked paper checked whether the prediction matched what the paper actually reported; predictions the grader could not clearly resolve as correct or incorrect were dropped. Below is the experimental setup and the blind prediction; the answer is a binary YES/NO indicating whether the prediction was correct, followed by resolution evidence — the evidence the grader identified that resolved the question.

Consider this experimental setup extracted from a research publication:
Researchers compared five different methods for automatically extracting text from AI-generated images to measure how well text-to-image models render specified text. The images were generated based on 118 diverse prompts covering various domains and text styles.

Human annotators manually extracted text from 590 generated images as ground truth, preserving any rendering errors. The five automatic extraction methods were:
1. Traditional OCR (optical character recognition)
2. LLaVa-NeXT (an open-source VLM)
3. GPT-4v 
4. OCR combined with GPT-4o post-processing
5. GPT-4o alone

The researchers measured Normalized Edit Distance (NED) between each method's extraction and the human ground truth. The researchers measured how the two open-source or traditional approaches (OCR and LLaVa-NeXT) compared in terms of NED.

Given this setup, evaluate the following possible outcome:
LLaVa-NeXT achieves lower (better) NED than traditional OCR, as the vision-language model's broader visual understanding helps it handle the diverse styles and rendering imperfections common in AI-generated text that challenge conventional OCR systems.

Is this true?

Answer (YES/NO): YES